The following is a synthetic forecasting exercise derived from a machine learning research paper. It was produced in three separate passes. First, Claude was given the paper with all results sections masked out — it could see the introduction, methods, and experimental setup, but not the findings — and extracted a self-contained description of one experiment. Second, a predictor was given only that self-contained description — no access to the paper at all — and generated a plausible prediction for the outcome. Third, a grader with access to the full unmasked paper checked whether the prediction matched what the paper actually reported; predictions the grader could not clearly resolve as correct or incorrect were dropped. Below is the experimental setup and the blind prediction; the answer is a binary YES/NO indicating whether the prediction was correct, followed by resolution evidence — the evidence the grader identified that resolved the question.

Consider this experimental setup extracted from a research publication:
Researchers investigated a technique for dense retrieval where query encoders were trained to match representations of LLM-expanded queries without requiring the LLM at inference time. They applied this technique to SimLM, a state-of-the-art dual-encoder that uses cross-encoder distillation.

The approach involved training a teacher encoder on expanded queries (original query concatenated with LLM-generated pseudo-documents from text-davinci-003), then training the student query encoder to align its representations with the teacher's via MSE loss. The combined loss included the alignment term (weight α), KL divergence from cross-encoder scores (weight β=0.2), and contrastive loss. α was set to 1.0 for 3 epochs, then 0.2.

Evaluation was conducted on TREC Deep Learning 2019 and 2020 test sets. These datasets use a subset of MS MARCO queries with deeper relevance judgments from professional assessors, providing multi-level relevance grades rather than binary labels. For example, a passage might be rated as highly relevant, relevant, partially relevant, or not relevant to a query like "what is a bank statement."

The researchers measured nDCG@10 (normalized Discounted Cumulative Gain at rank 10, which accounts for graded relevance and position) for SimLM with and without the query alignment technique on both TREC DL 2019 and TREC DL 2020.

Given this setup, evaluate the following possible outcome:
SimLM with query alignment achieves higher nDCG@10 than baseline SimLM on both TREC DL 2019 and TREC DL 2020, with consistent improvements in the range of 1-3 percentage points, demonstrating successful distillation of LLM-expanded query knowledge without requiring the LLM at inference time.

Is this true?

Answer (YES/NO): NO